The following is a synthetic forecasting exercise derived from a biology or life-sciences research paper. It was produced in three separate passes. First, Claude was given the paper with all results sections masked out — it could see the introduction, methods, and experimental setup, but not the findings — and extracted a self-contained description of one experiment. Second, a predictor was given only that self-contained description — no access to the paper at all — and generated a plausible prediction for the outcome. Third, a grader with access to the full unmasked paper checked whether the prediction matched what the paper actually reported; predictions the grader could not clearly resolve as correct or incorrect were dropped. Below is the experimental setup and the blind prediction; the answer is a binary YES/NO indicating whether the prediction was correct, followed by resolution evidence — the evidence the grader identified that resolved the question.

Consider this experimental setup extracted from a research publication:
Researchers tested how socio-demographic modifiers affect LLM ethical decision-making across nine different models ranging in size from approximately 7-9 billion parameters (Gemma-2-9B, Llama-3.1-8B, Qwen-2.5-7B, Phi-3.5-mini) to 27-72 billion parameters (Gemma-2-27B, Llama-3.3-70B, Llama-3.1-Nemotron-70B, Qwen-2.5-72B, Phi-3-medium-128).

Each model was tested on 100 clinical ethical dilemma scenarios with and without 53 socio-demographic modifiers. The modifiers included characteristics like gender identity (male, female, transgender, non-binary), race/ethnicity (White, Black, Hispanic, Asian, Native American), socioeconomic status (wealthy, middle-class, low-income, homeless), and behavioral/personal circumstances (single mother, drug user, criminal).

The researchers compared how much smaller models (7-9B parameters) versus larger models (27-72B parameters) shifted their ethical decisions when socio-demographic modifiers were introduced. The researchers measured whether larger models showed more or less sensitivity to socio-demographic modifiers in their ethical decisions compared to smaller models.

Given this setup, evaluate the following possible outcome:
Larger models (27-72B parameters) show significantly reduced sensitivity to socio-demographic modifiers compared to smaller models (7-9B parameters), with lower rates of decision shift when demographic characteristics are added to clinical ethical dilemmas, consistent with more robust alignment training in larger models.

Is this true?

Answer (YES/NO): NO